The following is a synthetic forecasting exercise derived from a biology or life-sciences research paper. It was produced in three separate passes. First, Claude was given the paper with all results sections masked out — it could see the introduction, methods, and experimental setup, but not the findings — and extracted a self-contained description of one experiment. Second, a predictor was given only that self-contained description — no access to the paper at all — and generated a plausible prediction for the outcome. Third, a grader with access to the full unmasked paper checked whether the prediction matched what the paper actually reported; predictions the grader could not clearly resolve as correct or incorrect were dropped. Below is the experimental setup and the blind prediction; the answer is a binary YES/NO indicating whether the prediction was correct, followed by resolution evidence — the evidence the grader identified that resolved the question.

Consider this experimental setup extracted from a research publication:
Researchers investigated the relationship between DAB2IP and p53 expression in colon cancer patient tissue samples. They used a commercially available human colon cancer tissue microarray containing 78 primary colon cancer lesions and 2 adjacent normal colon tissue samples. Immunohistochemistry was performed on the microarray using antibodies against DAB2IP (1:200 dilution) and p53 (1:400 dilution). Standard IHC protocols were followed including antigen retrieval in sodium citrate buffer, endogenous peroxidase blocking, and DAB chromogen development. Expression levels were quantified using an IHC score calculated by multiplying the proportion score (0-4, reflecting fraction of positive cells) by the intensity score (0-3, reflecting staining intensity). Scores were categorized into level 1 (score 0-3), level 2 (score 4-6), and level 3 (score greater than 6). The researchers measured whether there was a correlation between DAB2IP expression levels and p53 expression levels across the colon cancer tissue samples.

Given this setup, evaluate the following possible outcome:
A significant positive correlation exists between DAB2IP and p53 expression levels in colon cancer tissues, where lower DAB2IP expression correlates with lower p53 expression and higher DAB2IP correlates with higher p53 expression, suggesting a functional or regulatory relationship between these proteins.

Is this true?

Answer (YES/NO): YES